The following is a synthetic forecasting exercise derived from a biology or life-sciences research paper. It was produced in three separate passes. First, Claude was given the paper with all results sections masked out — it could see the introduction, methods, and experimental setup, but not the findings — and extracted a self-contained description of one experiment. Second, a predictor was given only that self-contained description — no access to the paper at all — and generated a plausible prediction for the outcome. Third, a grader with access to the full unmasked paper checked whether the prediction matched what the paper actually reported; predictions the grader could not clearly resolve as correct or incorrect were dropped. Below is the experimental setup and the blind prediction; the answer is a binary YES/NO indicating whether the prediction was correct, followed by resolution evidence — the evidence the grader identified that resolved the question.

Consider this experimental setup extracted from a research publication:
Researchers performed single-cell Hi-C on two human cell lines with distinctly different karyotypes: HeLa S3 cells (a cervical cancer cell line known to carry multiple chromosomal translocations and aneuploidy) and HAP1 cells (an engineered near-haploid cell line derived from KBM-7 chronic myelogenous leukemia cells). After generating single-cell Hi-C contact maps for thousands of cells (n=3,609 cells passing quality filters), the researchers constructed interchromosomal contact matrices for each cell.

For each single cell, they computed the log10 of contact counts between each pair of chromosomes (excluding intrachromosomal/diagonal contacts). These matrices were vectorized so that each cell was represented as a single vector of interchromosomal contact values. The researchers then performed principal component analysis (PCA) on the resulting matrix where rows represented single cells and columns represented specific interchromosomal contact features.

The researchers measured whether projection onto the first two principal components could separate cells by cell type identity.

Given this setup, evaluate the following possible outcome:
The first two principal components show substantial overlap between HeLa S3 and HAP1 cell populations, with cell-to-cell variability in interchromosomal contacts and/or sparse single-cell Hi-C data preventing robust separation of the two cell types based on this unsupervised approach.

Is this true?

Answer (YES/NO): NO